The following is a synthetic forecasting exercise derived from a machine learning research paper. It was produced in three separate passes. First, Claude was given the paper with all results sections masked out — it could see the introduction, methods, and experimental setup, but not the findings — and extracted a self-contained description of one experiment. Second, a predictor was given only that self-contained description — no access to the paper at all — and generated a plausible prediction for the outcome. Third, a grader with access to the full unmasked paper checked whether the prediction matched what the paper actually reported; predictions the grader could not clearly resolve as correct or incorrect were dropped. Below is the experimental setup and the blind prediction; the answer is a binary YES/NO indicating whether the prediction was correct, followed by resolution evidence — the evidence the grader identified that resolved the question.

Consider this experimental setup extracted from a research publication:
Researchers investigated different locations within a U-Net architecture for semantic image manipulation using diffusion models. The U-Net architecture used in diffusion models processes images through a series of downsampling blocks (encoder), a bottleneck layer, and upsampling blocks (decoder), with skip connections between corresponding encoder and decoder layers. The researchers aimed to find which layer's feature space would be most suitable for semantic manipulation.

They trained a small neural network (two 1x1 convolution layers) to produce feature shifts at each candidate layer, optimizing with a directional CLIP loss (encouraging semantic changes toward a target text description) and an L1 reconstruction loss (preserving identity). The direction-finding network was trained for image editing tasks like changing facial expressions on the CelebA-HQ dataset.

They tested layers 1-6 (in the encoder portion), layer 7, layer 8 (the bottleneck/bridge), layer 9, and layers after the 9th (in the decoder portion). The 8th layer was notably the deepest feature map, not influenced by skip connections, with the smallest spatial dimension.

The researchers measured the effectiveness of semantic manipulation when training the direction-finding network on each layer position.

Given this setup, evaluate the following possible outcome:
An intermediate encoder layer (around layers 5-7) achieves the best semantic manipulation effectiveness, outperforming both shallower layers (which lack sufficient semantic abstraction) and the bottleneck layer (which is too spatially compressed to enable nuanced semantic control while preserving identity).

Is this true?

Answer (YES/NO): NO